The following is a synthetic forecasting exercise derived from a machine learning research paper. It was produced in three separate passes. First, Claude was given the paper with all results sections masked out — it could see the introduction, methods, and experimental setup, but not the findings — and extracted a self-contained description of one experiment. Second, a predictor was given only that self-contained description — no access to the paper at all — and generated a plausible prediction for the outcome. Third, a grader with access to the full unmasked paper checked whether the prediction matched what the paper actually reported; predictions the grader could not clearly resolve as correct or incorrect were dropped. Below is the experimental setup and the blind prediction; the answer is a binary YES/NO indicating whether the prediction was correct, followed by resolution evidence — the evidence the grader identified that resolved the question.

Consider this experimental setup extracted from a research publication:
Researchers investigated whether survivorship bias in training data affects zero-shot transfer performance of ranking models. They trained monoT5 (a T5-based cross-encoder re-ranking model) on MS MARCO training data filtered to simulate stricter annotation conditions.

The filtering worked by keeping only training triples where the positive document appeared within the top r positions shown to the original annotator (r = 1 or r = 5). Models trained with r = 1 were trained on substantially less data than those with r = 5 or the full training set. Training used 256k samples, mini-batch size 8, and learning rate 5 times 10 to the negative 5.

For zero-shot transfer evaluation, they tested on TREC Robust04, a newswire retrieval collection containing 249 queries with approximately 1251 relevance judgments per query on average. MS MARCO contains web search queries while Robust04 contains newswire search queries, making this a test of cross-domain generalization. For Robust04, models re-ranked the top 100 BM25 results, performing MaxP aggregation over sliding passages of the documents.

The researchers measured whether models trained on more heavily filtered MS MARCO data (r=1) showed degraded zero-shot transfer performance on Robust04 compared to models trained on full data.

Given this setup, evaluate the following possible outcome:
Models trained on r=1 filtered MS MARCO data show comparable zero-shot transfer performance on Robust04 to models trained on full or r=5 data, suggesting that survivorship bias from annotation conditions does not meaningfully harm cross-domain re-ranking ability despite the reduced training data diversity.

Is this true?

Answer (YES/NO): NO